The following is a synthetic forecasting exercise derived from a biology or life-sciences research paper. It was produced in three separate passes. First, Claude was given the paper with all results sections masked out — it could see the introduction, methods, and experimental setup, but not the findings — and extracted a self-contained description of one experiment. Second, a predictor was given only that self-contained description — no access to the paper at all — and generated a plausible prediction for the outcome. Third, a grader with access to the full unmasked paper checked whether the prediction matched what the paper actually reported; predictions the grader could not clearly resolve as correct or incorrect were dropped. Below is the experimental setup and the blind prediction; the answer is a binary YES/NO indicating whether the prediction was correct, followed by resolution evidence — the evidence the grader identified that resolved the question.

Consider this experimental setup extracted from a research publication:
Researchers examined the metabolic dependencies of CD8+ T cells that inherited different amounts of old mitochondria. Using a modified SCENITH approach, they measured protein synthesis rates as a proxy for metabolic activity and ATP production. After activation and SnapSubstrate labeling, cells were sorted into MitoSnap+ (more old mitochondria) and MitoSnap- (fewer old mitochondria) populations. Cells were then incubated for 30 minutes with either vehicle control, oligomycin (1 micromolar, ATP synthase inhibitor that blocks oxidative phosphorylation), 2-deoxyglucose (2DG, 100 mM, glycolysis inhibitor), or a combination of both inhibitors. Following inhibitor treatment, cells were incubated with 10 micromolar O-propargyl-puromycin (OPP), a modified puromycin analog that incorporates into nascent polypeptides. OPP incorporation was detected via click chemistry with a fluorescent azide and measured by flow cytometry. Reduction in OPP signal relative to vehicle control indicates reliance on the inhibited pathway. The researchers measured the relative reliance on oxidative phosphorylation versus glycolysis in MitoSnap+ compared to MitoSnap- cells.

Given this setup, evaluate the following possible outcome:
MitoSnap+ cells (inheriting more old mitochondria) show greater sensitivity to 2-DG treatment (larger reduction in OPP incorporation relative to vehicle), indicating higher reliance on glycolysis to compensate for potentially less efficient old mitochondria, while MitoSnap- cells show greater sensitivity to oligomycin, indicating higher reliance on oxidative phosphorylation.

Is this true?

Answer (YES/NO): YES